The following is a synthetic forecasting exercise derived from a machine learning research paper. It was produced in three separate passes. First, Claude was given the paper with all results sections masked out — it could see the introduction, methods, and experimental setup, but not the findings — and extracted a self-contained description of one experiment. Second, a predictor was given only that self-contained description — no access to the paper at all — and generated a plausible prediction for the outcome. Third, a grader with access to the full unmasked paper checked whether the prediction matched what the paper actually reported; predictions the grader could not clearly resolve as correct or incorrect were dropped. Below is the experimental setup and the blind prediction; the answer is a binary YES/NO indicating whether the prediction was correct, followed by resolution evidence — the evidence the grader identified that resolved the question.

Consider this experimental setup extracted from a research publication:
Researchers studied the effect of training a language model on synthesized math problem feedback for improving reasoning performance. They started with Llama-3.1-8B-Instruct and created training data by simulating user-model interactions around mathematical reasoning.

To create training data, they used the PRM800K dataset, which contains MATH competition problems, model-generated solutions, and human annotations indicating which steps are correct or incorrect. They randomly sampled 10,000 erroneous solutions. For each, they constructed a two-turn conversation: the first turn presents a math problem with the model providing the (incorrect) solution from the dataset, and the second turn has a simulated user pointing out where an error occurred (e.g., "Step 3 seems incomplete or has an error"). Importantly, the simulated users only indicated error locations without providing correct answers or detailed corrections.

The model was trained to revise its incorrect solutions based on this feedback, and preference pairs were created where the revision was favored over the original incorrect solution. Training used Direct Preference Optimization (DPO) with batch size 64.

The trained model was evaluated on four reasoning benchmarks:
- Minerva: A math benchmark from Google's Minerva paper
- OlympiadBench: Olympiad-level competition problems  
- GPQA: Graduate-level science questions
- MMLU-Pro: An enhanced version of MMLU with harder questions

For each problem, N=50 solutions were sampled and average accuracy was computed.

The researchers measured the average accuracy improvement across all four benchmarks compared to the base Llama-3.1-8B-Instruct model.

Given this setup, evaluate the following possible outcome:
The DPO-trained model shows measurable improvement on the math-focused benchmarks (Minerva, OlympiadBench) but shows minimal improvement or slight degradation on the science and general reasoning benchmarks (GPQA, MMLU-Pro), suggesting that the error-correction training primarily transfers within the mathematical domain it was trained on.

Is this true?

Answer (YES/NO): NO